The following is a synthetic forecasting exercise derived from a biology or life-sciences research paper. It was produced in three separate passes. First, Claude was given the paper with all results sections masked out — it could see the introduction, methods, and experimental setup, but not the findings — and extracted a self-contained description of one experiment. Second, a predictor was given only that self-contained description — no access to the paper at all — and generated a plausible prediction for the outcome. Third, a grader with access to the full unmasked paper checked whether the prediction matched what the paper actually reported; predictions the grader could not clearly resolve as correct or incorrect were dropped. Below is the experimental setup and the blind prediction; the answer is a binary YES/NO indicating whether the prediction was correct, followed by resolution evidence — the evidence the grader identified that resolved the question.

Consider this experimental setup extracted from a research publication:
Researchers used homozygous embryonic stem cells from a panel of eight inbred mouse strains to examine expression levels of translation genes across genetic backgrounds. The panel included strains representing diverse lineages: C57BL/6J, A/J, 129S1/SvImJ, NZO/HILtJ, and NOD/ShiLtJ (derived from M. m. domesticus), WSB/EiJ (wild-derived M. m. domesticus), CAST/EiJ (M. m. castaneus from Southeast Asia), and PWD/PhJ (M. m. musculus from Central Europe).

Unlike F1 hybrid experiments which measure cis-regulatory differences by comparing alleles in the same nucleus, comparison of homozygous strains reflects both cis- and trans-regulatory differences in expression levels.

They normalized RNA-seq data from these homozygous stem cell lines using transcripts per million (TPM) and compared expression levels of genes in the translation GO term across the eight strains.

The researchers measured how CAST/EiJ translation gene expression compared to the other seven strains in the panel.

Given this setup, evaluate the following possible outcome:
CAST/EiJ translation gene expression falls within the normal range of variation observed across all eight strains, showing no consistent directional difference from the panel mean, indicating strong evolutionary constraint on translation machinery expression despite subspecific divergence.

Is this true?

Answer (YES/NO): NO